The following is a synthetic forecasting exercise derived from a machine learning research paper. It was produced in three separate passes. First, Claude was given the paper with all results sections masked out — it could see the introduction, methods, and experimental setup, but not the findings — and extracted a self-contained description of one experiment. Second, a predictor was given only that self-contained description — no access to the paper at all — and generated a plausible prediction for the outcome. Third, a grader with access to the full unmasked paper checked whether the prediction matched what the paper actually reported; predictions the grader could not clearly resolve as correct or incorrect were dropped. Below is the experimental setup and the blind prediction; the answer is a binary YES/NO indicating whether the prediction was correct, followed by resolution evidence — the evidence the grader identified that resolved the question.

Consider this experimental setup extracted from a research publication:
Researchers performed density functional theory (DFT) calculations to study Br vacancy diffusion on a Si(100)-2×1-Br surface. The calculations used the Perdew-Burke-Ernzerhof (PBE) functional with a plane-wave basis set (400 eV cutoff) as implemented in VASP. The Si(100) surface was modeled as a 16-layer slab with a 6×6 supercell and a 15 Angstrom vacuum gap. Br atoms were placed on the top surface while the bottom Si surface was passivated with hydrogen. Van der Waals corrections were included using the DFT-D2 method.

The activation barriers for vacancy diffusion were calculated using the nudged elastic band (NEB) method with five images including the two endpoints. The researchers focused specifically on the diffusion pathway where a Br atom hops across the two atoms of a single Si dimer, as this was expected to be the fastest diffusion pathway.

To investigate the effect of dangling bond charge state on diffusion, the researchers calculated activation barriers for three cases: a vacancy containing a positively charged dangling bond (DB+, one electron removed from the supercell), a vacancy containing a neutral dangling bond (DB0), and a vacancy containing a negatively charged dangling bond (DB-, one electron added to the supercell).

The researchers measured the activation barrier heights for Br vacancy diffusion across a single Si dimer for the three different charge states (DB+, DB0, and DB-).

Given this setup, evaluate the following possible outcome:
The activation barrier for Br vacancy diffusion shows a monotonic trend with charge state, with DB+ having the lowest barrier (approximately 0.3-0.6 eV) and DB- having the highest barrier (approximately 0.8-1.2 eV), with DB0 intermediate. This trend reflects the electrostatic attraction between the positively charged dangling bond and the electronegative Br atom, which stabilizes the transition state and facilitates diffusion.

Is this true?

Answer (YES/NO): NO